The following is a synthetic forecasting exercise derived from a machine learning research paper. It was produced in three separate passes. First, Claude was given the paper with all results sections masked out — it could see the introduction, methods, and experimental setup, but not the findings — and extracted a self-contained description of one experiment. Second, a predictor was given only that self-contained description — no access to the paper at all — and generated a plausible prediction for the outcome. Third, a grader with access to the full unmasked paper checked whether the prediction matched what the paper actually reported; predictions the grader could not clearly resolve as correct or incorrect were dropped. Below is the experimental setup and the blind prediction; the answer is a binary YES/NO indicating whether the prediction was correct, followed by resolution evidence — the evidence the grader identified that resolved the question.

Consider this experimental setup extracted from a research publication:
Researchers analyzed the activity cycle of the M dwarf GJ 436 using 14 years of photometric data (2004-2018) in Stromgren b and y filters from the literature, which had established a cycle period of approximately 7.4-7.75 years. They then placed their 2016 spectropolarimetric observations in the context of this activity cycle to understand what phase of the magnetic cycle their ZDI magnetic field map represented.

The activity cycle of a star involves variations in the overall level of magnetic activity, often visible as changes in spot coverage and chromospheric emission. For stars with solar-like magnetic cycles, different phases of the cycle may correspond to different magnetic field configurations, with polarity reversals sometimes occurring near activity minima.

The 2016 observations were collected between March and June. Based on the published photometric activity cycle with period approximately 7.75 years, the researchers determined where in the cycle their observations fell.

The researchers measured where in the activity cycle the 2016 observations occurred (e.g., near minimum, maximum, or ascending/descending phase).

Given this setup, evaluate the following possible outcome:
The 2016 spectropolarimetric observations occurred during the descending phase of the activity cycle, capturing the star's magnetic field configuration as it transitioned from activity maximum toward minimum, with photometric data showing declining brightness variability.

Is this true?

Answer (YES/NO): NO